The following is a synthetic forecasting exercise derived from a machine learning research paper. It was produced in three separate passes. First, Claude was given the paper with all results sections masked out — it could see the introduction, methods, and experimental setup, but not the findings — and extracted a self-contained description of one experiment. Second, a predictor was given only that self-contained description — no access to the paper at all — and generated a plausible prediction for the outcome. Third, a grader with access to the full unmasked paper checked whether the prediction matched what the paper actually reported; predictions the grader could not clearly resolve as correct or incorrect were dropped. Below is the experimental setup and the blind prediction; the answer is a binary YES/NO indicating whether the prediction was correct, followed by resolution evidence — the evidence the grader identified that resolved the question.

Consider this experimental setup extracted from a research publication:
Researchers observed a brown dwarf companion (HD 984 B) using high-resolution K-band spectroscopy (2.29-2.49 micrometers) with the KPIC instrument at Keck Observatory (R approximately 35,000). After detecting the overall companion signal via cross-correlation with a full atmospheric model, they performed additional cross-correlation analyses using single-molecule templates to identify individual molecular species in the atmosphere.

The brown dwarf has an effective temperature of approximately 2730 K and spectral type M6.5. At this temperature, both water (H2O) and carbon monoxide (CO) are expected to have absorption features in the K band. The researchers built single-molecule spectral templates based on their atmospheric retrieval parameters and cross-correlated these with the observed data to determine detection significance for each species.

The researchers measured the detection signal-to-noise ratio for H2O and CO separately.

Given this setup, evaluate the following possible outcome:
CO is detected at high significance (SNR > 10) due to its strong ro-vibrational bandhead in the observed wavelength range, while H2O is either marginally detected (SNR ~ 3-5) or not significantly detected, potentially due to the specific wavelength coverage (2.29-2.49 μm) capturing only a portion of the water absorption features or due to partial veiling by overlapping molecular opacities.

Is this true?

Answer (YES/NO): NO